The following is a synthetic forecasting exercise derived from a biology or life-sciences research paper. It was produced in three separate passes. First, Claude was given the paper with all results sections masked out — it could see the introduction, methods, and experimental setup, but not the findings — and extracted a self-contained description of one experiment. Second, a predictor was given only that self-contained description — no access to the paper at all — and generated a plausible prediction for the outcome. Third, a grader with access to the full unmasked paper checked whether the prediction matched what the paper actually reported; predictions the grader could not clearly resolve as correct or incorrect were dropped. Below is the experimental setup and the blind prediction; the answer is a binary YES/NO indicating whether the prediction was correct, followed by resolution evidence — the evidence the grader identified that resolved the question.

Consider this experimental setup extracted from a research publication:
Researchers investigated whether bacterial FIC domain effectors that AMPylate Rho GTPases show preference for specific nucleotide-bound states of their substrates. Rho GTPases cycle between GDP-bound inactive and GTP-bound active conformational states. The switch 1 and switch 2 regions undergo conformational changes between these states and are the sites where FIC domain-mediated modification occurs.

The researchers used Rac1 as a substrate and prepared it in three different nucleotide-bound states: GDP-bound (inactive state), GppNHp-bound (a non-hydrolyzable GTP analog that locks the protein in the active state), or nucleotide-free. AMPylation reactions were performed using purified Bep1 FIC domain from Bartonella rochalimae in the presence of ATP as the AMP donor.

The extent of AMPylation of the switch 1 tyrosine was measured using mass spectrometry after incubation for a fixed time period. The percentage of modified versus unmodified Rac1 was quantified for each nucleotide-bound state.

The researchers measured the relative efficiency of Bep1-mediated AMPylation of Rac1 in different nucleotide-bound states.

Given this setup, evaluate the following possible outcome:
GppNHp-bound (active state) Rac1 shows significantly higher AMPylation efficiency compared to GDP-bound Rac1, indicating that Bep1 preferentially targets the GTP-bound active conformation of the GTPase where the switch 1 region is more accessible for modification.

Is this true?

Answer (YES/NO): NO